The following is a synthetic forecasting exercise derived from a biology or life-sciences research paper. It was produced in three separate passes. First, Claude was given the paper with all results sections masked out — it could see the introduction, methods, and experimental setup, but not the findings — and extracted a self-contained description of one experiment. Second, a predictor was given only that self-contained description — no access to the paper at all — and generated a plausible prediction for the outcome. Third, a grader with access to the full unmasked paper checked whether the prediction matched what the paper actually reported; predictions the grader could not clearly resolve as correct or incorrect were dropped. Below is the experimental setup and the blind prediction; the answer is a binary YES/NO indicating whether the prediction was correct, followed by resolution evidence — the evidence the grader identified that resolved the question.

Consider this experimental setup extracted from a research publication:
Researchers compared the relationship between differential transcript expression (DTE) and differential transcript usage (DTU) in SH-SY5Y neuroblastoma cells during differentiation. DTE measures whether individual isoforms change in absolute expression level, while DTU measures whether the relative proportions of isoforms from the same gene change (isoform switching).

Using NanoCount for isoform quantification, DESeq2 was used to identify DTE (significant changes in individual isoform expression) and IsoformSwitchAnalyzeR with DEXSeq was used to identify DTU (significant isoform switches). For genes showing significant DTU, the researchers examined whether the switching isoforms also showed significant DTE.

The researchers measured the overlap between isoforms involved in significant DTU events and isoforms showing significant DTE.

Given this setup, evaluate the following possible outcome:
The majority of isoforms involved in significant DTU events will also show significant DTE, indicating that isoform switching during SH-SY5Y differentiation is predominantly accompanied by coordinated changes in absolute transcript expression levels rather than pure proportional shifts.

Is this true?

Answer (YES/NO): NO